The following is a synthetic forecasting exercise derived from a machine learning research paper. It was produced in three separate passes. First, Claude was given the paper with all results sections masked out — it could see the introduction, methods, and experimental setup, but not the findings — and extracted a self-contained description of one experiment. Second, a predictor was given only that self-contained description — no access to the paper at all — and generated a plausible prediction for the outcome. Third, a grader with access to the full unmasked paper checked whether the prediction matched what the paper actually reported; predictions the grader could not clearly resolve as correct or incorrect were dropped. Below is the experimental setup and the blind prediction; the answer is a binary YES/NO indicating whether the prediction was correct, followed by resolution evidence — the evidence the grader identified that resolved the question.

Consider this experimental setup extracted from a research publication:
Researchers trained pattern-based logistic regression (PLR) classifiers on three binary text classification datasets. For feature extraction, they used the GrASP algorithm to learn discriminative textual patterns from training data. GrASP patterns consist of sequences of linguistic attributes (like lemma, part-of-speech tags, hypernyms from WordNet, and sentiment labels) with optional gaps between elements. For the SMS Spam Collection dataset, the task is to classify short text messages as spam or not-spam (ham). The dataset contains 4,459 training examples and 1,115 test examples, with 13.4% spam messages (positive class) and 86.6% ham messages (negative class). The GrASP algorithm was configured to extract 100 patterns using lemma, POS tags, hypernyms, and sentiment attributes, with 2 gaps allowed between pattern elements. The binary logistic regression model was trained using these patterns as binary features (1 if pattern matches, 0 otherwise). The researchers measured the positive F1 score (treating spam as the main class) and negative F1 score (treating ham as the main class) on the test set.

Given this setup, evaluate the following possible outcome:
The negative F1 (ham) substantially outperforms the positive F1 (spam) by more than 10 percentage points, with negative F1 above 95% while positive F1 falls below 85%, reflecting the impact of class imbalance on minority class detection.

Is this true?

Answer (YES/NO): NO